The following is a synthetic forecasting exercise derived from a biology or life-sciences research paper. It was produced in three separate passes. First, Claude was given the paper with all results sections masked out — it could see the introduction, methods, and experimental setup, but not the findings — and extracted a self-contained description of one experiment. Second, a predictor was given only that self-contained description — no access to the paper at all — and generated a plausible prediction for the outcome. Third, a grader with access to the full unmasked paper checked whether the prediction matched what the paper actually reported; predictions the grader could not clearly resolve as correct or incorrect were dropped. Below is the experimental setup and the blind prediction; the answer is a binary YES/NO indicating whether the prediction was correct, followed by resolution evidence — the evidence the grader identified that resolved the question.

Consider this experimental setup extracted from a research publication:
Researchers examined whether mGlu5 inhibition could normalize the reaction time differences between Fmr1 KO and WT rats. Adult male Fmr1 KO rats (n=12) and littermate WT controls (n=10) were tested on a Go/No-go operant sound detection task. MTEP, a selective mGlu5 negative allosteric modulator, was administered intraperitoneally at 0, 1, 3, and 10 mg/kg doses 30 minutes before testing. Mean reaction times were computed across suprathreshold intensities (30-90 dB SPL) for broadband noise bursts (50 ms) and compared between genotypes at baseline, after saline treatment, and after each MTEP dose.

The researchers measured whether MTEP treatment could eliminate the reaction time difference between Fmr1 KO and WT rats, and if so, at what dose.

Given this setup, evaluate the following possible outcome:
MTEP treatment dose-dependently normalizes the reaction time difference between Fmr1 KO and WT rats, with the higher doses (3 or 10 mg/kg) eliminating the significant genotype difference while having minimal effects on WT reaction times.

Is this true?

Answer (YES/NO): YES